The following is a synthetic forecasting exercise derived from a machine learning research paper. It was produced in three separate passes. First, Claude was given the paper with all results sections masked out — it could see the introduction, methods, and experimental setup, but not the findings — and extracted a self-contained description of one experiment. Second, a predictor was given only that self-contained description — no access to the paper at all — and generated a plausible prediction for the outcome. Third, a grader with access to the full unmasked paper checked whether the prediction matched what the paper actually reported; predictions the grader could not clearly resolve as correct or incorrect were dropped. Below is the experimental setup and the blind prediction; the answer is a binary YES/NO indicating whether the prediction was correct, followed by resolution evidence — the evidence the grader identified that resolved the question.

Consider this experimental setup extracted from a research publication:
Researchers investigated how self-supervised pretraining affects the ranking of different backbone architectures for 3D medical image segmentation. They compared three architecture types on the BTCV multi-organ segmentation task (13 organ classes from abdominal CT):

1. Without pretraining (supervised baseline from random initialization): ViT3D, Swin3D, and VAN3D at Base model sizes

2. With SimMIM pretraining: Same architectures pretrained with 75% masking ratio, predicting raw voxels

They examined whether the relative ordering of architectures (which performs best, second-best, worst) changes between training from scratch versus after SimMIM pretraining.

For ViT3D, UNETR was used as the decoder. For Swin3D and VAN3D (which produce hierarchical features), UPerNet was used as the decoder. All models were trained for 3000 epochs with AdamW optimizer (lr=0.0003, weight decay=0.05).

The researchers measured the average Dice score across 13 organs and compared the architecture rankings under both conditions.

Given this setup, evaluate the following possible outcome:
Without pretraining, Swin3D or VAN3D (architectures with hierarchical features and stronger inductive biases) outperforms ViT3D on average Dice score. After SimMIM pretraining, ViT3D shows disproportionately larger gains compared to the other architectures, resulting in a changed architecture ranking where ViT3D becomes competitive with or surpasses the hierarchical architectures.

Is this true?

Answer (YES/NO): NO